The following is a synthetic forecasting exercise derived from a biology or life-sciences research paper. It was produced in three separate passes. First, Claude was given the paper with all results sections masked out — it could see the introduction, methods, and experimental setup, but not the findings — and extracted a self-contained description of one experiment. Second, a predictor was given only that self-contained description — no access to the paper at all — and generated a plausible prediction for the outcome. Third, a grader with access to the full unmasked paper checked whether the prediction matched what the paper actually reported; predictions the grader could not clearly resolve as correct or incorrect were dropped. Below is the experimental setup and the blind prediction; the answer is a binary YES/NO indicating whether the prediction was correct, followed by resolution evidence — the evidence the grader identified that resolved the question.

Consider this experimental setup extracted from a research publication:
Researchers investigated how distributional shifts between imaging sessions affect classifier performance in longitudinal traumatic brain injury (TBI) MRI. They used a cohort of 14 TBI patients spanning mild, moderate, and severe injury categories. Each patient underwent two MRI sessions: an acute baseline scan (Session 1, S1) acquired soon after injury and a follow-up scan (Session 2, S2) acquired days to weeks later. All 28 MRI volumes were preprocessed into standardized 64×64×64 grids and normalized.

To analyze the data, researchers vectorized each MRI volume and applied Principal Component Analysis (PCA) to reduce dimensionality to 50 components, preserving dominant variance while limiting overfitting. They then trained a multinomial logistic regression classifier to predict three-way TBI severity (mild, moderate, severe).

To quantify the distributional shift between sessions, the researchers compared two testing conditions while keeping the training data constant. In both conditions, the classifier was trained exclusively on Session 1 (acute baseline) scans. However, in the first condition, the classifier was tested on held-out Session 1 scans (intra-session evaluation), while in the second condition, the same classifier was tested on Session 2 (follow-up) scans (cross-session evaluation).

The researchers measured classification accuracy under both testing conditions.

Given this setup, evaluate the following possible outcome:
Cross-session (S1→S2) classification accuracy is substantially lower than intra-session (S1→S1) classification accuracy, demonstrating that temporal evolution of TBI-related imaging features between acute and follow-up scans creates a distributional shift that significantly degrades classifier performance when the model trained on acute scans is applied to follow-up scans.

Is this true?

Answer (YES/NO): YES